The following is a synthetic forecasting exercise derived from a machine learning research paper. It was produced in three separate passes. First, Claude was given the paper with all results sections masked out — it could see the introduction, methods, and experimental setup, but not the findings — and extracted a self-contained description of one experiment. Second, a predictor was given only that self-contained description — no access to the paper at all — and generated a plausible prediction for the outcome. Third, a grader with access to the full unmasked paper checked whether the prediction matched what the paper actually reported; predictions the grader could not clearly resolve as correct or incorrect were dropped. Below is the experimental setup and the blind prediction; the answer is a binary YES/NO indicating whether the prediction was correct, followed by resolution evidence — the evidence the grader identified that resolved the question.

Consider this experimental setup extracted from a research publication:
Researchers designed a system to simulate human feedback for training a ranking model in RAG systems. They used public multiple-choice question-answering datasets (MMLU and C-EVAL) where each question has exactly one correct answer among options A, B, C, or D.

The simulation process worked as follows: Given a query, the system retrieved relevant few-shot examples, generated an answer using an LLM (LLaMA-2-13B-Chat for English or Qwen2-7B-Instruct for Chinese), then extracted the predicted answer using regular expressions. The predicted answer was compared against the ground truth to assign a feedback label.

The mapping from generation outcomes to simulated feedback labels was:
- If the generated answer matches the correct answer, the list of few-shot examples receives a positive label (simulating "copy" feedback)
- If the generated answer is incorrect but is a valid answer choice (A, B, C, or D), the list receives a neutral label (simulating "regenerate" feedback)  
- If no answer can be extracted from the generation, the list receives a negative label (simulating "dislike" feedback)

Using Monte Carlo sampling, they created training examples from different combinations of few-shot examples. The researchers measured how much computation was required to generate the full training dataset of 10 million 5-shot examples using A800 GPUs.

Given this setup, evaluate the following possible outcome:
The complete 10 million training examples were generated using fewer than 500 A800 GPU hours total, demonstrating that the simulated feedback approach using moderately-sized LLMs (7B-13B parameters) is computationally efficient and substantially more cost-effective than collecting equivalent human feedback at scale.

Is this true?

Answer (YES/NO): NO